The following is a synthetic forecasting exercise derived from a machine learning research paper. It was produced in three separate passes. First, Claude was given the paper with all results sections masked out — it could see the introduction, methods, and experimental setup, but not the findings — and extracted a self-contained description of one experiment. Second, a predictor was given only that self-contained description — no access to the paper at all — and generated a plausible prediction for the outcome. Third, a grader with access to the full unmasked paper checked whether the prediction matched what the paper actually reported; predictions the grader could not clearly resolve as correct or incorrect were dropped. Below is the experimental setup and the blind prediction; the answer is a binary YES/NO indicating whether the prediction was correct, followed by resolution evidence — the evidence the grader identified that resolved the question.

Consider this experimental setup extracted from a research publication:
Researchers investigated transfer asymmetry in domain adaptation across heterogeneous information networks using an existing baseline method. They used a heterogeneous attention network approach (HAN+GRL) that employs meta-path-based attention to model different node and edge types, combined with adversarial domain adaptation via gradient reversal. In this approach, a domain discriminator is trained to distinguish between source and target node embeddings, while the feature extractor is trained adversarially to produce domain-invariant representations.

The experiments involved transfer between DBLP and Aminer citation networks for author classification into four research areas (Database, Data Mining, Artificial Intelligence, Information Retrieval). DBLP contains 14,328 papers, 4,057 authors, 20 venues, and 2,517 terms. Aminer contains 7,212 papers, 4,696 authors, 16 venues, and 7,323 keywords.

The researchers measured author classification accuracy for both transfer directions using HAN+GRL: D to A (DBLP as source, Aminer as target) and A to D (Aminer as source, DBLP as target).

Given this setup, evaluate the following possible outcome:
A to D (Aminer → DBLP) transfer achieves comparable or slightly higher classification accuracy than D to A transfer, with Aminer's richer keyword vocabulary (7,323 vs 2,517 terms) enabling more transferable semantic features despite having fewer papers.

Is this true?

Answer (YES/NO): NO